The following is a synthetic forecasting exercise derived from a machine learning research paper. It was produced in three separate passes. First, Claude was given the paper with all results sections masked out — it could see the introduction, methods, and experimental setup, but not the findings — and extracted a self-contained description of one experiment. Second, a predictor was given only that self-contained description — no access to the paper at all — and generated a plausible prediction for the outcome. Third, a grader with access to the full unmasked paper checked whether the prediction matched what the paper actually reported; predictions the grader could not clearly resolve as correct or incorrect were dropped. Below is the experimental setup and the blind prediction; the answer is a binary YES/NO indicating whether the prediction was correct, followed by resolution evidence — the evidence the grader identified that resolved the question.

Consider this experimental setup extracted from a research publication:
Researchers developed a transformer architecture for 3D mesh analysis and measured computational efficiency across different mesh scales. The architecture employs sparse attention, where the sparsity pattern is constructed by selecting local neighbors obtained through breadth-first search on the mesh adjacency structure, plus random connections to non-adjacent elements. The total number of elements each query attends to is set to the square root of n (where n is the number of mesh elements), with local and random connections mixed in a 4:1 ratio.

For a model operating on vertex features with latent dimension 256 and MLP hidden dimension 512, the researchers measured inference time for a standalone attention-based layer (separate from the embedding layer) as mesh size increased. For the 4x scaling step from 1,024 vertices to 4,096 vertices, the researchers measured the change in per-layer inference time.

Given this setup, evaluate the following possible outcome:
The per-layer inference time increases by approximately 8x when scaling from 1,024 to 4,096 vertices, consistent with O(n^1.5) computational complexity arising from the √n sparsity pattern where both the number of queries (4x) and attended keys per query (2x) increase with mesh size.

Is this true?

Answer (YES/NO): NO